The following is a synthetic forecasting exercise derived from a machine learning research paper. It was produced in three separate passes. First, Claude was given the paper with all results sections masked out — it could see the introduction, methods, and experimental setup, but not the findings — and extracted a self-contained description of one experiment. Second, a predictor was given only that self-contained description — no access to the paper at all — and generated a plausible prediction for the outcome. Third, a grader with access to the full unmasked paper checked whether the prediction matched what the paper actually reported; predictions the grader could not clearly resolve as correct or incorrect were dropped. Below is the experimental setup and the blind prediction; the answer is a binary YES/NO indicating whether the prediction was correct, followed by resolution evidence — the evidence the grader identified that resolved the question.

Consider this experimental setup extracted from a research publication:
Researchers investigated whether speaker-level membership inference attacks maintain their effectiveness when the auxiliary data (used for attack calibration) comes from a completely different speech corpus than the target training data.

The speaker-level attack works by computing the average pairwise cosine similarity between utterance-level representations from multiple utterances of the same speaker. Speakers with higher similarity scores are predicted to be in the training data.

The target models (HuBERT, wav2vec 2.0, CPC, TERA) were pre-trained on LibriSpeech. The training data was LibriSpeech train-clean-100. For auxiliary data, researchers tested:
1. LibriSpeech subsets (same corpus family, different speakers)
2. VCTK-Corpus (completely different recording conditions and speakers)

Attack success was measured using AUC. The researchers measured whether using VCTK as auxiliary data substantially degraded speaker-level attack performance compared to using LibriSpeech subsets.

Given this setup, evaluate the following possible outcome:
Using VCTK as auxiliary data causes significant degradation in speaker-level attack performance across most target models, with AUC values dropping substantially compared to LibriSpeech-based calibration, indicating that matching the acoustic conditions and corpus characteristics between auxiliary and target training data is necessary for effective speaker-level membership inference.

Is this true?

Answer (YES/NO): NO